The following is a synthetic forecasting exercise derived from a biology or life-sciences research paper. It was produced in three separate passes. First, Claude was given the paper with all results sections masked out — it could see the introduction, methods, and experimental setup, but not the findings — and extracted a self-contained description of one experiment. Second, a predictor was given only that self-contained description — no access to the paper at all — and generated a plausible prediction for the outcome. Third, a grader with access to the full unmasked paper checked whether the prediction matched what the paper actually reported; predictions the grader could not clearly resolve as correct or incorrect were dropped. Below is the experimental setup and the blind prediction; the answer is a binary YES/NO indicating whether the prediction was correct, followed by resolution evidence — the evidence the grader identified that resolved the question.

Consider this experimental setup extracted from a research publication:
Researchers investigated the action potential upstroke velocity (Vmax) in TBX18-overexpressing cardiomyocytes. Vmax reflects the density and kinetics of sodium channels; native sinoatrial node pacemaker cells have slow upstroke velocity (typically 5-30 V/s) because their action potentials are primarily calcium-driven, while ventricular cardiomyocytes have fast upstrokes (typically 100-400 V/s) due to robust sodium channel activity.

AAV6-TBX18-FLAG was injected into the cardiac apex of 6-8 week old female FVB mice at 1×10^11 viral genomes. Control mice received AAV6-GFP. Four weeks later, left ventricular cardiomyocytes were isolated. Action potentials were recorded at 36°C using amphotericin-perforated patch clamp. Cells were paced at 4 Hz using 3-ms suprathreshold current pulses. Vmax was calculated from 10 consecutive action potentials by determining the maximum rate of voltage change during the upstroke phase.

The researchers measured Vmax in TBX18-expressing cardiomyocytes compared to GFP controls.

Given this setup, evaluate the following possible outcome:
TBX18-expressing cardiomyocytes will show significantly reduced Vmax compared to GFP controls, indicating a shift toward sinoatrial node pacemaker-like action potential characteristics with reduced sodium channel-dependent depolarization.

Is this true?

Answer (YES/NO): NO